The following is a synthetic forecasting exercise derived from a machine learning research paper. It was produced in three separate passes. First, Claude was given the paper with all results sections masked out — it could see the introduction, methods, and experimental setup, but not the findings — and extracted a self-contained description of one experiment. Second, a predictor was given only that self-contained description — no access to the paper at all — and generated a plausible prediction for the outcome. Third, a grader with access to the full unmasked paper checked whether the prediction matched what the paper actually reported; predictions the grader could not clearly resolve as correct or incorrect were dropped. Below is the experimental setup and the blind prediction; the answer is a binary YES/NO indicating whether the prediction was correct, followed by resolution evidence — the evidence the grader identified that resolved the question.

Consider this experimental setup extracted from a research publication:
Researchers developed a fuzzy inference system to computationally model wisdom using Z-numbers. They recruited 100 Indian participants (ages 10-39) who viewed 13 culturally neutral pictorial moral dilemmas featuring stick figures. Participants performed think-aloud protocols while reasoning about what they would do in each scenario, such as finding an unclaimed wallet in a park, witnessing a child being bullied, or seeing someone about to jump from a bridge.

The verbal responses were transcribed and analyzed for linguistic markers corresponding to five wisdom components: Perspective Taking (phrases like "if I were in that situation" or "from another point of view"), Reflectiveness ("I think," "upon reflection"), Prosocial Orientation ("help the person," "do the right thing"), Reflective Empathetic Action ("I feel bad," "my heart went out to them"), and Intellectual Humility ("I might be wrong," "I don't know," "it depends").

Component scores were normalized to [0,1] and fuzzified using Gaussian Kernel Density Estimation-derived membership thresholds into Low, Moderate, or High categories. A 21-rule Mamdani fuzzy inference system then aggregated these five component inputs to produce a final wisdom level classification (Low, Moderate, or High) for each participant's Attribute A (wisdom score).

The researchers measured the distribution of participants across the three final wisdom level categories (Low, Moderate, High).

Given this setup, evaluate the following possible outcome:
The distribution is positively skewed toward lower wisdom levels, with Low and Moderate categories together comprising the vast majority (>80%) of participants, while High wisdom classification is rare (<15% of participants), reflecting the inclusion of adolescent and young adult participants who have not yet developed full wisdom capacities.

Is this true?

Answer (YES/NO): YES